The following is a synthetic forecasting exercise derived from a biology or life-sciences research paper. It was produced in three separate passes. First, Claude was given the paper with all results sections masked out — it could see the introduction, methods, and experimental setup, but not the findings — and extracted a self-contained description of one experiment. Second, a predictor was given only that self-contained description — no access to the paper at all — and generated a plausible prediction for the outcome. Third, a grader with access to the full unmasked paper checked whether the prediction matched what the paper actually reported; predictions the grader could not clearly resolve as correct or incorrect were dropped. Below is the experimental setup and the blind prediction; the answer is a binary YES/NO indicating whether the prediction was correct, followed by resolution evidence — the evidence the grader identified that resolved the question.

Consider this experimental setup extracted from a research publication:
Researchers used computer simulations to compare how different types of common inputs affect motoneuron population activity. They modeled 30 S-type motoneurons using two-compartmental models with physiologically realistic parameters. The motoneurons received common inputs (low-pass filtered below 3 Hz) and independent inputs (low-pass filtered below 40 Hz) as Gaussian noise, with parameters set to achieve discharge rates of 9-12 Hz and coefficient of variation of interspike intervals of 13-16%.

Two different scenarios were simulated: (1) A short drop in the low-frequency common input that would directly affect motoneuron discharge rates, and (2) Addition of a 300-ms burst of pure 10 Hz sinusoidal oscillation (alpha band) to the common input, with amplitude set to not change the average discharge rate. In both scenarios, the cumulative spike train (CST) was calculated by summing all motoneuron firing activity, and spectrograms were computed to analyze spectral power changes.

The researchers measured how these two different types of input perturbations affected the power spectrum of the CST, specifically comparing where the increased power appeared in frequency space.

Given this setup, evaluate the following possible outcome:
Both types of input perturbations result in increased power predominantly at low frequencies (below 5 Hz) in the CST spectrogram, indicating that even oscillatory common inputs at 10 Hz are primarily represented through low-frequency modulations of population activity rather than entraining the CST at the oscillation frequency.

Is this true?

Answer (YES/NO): NO